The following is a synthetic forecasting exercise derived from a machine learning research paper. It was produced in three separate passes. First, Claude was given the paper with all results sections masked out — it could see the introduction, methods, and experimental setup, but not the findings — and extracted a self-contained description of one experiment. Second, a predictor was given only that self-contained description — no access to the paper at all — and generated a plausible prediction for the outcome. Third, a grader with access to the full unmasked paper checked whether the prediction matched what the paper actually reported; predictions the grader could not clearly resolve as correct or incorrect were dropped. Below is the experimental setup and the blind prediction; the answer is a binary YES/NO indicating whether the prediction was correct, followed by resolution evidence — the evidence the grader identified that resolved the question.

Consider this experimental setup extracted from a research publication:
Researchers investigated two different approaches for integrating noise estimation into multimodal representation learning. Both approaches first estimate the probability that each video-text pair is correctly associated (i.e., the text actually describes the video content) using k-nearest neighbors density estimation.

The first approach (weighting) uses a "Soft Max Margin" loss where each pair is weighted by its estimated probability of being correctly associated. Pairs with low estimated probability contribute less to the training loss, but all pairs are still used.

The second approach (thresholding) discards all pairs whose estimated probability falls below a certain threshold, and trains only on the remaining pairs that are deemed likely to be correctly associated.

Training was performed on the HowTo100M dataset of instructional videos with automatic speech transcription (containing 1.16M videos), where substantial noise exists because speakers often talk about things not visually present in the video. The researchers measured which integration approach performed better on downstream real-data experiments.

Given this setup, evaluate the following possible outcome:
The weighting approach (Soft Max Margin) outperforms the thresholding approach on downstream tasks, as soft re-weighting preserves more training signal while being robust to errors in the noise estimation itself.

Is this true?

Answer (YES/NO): YES